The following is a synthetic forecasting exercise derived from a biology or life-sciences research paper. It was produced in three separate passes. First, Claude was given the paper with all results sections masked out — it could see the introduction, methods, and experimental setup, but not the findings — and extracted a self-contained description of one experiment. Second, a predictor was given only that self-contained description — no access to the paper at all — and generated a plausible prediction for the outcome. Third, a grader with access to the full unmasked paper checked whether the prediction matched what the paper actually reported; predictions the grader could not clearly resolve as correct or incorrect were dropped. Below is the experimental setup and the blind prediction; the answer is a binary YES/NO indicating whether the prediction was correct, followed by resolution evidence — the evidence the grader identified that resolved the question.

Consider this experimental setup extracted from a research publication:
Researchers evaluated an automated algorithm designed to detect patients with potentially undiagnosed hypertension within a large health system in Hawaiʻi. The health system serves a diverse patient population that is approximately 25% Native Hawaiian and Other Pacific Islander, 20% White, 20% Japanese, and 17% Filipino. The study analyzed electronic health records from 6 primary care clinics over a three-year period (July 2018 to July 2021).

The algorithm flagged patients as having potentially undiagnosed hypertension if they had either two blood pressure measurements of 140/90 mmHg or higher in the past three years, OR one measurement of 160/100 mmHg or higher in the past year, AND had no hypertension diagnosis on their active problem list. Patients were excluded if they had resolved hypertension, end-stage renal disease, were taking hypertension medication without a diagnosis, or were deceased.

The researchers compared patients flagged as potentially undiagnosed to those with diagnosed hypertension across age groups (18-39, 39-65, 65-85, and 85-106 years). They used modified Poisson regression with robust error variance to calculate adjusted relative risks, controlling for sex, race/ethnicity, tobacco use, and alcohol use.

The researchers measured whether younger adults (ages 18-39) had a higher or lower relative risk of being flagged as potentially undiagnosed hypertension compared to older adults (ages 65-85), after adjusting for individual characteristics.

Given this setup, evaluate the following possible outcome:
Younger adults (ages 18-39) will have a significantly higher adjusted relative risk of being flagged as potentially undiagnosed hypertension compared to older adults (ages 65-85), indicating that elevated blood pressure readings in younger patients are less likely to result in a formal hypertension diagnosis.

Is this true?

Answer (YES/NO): NO